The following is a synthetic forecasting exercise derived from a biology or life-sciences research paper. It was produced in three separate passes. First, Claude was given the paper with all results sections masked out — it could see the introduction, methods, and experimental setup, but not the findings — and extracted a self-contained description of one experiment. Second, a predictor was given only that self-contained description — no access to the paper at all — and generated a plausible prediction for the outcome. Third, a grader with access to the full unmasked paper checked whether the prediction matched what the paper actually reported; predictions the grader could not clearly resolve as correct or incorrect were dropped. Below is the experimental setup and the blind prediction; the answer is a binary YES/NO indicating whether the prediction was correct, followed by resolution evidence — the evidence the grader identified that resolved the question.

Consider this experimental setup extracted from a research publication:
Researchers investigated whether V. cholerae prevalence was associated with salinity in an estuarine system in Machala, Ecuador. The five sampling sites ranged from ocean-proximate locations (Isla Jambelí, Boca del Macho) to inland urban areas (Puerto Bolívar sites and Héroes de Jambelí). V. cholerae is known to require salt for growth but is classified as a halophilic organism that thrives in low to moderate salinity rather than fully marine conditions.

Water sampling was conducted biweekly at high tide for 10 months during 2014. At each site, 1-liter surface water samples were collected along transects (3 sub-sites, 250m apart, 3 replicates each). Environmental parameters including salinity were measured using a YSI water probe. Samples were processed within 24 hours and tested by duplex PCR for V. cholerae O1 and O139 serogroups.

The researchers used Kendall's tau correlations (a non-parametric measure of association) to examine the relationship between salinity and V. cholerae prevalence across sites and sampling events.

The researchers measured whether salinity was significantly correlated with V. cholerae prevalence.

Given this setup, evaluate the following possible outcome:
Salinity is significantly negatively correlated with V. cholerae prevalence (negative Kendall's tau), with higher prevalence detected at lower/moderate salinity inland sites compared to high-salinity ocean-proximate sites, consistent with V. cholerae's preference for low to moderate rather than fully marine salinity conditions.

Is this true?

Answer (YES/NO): YES